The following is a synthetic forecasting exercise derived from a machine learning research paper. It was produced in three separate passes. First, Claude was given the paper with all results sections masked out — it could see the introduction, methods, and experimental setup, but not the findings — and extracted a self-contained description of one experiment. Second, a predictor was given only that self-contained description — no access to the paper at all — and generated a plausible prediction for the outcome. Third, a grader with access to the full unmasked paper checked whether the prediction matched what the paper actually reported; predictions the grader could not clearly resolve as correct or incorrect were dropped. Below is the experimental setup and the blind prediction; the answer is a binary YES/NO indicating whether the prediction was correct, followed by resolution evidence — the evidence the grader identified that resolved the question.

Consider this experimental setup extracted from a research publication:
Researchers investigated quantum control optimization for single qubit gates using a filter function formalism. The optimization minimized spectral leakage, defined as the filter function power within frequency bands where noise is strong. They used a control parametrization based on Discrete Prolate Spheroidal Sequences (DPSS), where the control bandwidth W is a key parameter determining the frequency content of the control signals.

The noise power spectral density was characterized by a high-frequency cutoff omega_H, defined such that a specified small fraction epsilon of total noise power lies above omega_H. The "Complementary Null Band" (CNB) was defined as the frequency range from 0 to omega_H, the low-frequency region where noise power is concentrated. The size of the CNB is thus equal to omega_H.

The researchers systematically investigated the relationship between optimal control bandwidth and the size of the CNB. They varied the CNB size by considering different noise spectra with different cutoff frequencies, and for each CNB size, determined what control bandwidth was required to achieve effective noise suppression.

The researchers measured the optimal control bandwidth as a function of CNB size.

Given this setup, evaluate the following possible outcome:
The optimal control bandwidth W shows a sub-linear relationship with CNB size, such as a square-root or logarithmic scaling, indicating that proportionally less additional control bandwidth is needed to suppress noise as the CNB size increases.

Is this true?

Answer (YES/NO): NO